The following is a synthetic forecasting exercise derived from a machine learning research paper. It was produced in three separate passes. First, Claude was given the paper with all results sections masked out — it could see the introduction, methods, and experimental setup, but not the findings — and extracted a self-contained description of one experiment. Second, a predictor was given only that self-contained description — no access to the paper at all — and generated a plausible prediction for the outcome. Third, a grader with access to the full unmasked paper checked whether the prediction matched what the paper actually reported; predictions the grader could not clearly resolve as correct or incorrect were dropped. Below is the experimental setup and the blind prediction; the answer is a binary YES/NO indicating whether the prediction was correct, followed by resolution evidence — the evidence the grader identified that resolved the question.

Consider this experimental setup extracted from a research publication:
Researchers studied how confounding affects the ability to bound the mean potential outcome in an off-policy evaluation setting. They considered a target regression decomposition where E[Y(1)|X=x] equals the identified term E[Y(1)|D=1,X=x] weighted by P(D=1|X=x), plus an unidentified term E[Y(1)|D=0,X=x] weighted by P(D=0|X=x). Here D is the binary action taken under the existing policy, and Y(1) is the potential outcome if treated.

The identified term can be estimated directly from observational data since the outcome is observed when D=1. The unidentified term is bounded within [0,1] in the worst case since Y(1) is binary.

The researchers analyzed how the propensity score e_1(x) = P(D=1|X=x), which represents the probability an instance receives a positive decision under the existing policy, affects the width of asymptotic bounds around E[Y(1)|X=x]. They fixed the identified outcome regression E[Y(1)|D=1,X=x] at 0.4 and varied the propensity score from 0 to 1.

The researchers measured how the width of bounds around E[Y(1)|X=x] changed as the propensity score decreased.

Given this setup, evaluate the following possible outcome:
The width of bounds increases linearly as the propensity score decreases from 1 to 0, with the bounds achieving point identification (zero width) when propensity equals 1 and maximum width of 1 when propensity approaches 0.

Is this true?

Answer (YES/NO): YES